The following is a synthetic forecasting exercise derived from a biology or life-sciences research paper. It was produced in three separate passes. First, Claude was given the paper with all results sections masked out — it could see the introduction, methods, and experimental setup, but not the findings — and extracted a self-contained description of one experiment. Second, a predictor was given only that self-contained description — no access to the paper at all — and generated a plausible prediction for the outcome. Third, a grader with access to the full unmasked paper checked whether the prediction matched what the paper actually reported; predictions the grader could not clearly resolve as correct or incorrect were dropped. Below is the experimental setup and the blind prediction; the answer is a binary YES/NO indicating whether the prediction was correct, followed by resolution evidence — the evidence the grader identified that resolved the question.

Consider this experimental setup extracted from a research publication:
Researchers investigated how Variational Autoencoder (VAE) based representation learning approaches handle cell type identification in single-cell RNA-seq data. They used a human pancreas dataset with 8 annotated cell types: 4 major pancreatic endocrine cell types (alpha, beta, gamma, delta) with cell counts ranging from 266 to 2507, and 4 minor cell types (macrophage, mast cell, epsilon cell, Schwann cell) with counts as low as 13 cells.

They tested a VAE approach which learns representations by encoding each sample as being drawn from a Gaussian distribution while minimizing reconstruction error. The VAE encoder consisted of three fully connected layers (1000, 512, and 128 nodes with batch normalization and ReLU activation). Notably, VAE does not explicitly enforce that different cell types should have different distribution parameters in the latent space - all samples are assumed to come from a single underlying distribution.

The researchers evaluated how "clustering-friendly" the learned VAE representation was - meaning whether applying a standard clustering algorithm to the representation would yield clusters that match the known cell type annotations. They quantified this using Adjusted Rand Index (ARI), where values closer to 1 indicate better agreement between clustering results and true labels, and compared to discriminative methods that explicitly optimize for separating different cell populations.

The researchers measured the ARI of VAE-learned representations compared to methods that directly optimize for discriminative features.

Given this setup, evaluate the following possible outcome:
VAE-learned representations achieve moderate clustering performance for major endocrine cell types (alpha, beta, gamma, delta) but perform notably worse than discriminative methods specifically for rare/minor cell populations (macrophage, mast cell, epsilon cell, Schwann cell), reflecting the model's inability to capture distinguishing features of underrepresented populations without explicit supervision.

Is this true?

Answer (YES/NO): YES